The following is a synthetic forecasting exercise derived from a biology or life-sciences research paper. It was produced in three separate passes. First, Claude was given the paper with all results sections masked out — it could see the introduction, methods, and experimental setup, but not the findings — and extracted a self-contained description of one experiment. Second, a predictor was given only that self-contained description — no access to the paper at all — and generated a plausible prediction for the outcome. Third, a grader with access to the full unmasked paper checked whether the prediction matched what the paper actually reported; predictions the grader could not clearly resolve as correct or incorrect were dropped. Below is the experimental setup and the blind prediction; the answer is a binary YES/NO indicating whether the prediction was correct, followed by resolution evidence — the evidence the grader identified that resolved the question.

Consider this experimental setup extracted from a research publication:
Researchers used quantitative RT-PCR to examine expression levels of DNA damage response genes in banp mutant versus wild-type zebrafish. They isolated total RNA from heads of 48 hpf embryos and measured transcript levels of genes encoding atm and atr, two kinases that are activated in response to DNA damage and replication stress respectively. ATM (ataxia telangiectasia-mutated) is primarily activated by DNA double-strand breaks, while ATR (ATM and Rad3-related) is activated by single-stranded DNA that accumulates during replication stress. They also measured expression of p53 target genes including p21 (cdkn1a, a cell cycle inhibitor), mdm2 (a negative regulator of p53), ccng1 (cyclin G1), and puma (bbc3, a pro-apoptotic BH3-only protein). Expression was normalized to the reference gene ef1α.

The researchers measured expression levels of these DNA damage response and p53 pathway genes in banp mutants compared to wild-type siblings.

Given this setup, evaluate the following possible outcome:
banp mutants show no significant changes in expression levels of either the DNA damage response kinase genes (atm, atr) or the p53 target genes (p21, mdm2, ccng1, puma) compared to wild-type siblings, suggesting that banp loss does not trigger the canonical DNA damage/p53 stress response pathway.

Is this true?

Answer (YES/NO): NO